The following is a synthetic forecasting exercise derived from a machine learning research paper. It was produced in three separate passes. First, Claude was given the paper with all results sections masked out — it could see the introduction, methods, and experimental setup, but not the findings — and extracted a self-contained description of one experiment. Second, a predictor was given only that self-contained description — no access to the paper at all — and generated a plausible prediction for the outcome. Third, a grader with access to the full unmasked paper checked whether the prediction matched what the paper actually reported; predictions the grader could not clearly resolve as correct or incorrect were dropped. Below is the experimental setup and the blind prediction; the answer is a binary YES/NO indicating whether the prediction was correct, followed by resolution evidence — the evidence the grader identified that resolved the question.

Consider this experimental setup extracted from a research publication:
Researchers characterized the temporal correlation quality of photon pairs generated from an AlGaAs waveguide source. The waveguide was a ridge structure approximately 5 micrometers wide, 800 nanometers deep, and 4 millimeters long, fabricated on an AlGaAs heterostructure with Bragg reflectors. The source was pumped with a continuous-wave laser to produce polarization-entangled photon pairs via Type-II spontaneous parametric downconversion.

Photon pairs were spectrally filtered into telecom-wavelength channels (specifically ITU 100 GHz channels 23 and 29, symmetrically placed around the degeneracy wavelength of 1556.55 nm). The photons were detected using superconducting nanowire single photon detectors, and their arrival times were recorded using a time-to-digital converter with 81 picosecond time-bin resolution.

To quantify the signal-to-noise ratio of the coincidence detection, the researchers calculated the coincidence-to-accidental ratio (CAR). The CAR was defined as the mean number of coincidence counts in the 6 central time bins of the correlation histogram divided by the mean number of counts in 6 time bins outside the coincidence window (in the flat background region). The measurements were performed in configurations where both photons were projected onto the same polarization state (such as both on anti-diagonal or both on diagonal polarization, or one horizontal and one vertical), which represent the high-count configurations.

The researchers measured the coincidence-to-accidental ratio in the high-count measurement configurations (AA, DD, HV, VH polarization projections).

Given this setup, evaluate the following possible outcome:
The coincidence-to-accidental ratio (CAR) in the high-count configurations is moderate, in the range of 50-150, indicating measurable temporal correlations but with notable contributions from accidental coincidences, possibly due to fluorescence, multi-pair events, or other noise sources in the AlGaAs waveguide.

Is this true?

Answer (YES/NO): NO